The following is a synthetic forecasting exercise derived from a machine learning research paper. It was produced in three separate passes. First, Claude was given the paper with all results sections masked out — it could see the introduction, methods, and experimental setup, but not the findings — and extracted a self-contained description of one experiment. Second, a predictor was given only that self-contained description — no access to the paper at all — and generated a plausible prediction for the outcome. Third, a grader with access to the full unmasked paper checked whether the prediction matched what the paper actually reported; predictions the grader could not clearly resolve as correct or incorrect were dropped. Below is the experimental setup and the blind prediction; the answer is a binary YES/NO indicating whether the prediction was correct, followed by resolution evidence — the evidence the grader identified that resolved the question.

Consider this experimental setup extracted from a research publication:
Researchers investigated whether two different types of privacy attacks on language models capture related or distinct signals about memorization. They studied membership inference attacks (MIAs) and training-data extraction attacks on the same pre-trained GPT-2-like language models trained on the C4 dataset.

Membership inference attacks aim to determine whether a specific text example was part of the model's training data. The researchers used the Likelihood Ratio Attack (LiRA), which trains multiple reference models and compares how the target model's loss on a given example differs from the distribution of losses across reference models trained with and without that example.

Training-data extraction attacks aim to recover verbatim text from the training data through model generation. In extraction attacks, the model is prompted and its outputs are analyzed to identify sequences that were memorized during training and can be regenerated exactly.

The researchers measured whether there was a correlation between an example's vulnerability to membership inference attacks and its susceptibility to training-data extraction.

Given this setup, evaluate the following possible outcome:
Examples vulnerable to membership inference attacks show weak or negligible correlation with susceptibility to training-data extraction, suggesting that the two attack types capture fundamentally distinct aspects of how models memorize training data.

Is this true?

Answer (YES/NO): YES